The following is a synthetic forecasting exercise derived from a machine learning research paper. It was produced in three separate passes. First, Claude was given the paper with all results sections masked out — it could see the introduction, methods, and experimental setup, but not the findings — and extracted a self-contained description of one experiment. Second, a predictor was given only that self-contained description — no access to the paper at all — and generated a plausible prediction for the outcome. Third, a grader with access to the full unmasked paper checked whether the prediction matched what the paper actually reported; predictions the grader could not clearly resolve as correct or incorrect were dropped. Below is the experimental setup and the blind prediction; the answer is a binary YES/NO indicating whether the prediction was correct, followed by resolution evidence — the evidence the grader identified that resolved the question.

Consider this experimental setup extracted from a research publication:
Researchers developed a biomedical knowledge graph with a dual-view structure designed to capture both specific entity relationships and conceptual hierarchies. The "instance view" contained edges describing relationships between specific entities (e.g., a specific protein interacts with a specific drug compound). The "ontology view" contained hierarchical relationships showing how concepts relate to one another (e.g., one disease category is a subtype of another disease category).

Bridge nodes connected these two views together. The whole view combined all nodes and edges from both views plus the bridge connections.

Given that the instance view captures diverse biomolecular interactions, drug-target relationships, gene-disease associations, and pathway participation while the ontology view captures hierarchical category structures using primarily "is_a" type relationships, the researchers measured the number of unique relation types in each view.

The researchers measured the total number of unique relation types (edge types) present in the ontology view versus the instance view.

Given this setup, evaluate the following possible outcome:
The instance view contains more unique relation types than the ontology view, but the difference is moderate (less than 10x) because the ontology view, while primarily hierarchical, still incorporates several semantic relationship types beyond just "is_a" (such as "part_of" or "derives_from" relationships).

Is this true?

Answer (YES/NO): NO